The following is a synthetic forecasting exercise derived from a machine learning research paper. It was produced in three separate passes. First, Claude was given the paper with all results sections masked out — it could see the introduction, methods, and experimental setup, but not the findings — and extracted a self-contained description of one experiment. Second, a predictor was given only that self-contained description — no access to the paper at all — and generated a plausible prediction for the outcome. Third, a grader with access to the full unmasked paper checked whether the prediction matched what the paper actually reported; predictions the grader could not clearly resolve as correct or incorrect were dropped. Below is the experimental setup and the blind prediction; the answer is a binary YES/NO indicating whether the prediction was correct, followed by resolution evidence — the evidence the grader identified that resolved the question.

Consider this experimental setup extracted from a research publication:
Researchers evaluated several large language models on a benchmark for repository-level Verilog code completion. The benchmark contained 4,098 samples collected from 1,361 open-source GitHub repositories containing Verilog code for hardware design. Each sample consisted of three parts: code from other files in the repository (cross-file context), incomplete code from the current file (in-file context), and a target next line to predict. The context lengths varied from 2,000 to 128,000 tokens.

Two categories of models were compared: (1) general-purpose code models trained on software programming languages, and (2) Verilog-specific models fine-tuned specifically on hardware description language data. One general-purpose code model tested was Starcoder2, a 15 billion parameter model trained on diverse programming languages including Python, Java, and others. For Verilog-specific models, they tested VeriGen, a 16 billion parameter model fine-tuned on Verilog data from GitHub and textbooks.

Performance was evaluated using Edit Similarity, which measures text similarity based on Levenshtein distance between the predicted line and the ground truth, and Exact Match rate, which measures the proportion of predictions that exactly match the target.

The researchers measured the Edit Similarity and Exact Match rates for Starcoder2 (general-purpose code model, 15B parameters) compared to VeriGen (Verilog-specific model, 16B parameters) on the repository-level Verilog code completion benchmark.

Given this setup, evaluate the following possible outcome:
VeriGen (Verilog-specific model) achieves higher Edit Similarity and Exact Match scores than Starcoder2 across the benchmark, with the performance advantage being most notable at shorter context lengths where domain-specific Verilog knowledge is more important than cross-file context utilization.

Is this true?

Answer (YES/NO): NO